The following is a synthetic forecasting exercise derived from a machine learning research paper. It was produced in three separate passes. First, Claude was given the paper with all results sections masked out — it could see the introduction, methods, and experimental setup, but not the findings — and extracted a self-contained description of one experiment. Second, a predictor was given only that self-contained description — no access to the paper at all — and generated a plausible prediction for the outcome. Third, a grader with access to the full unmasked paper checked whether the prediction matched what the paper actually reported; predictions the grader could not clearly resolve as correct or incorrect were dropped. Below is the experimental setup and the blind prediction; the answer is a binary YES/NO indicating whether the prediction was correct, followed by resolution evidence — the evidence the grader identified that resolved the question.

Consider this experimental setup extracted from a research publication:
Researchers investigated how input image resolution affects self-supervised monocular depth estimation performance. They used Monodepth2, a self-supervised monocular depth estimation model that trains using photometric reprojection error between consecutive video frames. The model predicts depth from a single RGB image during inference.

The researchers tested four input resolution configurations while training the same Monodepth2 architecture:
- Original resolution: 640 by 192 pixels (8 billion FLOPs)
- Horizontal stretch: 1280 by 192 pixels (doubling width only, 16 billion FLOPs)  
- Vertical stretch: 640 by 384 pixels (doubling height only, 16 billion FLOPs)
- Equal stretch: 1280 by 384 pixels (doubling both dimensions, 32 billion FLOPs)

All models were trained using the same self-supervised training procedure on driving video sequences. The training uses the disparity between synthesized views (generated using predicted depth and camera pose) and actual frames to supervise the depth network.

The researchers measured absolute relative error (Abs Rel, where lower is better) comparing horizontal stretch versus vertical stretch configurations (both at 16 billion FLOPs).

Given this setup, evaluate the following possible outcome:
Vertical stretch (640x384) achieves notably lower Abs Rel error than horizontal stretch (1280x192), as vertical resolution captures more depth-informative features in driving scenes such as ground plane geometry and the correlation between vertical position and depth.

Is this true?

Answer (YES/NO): YES